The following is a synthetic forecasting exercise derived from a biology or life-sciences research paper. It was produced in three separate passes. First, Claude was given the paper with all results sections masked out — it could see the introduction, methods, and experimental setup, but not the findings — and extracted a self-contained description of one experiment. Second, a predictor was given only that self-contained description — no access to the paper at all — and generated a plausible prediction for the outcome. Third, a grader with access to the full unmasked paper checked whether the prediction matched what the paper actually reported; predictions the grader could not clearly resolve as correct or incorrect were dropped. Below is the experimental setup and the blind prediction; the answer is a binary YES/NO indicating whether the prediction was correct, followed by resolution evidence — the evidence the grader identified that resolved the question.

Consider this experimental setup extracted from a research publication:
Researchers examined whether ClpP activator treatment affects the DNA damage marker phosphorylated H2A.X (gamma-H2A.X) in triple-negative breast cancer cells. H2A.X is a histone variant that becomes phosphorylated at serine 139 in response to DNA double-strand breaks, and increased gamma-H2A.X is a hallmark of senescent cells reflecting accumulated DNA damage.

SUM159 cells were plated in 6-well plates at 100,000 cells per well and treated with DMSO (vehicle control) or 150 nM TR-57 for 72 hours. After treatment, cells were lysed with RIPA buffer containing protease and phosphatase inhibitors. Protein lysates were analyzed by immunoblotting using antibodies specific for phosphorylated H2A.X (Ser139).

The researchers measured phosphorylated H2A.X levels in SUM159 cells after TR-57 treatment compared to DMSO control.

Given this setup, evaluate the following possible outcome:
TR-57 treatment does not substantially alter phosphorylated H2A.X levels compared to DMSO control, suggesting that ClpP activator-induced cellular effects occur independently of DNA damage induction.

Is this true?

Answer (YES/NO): NO